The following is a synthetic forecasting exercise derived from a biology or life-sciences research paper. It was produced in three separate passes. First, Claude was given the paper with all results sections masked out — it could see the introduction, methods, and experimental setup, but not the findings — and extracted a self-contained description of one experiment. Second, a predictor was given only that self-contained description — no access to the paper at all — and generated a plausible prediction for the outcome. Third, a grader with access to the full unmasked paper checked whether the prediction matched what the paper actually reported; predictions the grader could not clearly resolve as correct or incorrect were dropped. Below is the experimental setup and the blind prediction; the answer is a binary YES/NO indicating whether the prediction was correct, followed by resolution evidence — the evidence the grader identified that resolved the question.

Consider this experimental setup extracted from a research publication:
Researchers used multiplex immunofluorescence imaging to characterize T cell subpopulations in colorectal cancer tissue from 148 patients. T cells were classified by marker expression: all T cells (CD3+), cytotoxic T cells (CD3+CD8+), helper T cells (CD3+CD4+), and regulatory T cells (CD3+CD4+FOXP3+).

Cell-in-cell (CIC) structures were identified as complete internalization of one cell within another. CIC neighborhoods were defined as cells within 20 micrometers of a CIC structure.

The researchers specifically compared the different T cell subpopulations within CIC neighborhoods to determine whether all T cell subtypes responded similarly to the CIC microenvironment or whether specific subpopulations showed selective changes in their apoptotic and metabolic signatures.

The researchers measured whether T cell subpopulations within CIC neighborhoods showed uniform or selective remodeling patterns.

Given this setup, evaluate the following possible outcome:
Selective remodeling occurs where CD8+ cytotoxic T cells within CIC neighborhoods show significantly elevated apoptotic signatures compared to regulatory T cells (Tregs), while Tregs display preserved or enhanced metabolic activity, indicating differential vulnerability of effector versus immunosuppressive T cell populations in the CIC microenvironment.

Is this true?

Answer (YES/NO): NO